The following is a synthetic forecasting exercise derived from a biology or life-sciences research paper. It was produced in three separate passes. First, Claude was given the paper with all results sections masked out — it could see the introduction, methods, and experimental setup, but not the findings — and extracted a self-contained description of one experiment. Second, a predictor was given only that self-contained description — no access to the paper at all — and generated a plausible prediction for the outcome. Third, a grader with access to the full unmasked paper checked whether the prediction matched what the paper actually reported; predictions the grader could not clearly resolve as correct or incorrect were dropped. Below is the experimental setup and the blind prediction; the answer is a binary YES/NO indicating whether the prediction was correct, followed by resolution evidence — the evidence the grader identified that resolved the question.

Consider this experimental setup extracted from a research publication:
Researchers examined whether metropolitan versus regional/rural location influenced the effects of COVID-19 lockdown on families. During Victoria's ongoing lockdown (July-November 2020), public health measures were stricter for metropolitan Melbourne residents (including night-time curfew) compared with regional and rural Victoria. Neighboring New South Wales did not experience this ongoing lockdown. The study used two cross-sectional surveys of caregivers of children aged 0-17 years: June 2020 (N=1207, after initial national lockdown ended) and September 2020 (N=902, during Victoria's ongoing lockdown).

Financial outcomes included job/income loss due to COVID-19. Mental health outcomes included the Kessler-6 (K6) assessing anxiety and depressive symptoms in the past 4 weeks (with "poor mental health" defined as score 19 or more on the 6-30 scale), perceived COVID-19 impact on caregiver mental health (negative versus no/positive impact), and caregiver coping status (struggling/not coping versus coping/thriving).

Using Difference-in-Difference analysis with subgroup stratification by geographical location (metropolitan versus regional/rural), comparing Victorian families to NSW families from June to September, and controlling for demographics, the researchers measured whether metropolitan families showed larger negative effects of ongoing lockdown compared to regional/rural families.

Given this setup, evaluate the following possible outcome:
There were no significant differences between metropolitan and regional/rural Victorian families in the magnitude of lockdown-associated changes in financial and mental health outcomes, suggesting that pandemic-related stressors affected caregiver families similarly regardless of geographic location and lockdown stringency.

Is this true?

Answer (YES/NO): NO